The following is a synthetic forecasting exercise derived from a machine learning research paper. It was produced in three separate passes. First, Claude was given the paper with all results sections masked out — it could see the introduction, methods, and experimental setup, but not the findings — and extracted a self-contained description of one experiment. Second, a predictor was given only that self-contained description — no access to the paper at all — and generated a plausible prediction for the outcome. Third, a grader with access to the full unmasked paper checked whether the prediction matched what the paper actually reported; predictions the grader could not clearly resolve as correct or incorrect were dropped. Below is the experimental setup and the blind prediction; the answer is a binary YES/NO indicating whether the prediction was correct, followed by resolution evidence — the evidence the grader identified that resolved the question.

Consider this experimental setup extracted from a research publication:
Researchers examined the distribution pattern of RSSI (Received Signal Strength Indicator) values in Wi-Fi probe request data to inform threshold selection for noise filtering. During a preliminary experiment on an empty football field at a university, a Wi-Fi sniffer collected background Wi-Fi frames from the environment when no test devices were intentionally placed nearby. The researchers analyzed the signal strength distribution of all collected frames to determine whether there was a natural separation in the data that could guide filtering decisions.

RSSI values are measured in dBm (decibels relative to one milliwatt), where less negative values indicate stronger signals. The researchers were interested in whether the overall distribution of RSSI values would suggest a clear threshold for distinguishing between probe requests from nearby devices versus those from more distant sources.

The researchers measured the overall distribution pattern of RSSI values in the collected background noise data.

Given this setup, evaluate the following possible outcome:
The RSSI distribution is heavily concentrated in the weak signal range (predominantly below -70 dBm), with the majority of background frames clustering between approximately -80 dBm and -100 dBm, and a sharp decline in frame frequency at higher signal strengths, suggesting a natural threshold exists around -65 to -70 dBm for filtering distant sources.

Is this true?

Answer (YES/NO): NO